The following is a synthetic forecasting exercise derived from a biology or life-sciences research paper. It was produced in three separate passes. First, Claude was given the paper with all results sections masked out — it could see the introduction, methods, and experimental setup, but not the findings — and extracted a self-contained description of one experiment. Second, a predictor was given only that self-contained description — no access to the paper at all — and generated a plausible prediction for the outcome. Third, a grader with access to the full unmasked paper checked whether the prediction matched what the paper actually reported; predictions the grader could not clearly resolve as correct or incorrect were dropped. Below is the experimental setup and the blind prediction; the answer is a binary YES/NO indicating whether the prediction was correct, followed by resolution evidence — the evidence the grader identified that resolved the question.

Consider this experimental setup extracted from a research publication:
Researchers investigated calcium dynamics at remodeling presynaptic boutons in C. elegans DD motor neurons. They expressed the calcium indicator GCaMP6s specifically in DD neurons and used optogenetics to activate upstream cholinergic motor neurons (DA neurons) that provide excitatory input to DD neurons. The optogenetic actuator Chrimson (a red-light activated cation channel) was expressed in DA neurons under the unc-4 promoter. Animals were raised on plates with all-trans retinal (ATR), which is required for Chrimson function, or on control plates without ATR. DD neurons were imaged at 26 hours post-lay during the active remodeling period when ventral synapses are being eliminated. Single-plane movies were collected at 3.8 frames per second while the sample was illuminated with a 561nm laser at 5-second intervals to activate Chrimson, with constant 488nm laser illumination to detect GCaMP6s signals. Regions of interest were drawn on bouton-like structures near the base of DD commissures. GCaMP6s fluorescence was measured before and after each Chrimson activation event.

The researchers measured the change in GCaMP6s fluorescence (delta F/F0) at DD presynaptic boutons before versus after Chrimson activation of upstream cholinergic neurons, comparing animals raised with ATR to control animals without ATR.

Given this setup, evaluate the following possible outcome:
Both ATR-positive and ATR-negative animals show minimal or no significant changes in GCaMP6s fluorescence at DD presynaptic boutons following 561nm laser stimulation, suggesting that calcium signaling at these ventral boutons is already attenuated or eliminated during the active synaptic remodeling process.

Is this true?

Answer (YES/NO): NO